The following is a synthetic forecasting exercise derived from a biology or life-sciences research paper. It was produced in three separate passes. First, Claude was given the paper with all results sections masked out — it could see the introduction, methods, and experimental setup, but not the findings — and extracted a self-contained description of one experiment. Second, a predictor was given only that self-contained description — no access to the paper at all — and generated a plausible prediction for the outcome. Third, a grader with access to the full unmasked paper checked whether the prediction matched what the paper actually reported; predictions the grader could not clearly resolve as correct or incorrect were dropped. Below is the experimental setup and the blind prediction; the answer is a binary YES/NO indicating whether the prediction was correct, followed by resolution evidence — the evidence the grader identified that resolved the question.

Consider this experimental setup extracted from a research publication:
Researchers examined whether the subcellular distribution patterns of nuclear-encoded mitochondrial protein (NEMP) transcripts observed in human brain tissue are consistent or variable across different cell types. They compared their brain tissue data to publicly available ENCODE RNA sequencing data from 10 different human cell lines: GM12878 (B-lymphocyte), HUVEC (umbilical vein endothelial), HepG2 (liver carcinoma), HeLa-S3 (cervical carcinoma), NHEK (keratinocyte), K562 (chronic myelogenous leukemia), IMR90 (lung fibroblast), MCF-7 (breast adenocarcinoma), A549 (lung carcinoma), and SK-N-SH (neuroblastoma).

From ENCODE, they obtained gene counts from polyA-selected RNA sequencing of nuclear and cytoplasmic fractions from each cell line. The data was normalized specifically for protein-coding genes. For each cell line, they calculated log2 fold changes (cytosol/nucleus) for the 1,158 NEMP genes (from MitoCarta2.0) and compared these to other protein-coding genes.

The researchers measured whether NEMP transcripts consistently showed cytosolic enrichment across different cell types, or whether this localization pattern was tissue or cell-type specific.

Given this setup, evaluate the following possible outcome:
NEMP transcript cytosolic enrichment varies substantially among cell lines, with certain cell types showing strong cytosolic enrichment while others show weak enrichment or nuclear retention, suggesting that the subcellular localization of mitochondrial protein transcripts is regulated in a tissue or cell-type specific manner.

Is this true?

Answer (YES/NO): NO